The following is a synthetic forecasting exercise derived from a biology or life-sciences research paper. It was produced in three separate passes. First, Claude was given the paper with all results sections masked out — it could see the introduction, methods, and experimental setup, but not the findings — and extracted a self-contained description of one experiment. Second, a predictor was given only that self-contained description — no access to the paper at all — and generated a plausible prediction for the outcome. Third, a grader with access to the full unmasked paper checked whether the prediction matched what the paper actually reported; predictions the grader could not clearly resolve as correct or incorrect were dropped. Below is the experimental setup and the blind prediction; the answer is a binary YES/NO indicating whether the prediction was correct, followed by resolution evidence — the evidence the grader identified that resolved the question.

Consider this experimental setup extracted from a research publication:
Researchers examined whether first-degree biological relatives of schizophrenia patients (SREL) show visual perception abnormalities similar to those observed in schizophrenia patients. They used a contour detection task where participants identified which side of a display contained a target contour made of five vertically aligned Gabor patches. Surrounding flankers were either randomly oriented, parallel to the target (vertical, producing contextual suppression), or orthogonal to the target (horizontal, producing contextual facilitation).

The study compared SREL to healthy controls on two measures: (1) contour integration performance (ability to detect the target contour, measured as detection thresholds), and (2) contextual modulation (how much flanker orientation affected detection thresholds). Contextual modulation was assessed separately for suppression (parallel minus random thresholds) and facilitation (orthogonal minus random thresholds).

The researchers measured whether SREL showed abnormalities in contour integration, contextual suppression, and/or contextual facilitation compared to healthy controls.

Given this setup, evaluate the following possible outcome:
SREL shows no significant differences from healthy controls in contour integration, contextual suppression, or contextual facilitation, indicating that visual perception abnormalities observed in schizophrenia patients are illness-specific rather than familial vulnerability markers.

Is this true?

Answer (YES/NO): NO